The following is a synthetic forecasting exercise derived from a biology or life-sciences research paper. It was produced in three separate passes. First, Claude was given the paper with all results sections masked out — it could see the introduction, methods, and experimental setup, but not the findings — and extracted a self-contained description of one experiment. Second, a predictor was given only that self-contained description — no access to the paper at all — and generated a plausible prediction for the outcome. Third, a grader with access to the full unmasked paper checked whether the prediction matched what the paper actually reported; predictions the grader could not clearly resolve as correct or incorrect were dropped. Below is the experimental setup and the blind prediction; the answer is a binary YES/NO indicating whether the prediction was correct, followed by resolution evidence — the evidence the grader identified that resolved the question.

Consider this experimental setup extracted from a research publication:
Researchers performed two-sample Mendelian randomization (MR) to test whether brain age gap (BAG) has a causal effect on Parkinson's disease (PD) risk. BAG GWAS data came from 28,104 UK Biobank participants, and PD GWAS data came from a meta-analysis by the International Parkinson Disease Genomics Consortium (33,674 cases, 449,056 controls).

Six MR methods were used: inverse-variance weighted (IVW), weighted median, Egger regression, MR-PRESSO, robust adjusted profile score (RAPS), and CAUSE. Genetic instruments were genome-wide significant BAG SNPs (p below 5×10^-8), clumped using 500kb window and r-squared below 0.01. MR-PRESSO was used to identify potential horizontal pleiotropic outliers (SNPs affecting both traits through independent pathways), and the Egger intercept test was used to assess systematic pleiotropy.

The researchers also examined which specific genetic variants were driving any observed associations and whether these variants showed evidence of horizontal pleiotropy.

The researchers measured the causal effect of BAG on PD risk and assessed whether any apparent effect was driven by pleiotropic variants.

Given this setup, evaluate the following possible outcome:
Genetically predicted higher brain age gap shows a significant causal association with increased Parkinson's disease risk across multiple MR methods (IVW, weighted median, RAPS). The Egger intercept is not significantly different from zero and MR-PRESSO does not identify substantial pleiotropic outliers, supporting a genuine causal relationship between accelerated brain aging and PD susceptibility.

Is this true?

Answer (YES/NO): NO